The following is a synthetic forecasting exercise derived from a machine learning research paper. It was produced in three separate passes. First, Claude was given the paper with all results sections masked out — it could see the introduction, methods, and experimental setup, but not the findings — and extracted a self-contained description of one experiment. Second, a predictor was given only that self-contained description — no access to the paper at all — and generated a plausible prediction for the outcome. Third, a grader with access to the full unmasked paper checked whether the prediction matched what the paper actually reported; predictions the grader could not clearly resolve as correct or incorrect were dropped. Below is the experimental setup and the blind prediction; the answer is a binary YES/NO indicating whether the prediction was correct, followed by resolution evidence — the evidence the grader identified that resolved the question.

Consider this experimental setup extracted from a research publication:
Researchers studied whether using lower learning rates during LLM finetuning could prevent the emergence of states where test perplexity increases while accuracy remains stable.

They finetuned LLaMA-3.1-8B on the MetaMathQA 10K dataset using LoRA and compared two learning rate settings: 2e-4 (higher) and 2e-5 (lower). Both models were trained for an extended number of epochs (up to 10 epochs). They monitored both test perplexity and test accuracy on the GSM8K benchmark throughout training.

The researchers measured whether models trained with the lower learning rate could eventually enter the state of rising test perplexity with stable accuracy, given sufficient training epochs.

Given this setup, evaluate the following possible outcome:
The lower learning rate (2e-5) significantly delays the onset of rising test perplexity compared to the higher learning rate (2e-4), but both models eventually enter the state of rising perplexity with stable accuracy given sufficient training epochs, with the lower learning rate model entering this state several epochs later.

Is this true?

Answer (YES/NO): YES